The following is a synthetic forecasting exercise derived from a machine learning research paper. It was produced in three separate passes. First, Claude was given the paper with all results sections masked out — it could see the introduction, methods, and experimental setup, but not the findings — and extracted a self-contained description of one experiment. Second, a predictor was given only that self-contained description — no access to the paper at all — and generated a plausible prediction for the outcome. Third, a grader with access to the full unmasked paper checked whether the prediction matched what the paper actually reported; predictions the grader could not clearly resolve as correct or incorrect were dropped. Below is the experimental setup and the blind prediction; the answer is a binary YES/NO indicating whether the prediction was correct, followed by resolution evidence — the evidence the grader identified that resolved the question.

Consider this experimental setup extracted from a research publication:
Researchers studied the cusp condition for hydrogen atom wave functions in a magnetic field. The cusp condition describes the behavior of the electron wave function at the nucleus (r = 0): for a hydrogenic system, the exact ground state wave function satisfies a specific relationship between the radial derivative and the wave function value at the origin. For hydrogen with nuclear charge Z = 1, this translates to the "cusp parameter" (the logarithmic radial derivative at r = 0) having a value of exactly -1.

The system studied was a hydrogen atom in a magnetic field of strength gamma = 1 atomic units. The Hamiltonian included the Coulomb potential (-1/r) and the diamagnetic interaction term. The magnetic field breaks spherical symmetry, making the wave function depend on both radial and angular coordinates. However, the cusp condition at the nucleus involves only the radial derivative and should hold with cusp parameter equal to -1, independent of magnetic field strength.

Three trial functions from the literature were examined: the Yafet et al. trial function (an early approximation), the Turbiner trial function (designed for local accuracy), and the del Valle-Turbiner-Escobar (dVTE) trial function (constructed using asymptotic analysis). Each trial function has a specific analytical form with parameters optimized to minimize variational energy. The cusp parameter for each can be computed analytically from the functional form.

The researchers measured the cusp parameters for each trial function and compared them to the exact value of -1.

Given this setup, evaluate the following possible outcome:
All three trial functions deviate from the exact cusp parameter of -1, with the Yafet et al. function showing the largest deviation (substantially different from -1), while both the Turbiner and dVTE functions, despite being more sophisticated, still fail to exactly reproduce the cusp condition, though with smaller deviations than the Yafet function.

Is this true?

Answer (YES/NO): YES